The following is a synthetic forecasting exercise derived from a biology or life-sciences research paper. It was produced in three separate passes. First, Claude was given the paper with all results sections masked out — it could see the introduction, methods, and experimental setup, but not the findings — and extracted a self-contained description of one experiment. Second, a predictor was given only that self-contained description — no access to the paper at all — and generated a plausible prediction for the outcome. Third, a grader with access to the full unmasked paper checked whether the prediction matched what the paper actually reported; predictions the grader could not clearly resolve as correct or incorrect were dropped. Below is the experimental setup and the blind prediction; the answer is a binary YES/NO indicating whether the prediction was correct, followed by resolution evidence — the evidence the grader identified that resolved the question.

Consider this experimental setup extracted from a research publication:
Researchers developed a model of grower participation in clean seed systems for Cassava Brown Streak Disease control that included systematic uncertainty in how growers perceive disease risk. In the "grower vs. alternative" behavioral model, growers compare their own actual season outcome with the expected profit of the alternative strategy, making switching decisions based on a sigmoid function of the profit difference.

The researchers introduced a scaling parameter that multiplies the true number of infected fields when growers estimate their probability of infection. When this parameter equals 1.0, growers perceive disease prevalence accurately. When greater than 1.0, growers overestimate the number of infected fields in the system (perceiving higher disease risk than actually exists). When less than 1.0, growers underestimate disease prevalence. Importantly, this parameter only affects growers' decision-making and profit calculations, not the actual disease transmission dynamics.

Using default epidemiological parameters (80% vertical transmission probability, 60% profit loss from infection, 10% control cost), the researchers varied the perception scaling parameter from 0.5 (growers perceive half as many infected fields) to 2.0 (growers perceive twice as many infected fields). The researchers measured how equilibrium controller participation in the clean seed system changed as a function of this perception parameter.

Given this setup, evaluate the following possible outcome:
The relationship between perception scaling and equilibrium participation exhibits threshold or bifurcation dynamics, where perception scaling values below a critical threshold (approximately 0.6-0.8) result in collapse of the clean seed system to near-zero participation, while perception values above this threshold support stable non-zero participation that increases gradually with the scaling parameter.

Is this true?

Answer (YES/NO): NO